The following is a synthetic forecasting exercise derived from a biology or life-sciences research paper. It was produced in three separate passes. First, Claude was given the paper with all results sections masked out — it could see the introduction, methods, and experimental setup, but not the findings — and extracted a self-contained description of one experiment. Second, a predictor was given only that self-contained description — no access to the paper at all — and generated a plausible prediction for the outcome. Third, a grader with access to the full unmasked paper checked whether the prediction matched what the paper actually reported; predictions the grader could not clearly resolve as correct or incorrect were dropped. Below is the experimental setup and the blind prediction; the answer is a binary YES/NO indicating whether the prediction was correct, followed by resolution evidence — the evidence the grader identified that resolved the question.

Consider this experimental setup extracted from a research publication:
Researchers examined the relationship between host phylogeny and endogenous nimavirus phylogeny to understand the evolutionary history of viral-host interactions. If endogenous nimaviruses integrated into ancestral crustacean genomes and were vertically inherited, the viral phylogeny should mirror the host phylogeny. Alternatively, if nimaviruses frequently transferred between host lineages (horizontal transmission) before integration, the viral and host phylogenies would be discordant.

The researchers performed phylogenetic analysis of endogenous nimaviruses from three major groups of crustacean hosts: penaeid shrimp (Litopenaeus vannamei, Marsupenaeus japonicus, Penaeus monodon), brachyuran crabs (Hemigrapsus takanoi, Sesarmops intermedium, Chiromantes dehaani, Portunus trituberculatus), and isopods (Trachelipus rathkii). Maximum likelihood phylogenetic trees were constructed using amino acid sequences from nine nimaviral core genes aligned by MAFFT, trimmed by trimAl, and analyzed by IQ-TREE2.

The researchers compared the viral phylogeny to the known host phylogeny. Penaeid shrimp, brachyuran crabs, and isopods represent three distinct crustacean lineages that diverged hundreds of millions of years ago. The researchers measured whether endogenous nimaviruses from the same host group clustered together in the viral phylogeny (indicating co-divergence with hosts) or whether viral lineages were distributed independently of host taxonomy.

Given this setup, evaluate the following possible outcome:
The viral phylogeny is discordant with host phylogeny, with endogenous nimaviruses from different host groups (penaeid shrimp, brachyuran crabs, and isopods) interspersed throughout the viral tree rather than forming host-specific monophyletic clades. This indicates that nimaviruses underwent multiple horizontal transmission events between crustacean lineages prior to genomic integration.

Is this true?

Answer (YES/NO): NO